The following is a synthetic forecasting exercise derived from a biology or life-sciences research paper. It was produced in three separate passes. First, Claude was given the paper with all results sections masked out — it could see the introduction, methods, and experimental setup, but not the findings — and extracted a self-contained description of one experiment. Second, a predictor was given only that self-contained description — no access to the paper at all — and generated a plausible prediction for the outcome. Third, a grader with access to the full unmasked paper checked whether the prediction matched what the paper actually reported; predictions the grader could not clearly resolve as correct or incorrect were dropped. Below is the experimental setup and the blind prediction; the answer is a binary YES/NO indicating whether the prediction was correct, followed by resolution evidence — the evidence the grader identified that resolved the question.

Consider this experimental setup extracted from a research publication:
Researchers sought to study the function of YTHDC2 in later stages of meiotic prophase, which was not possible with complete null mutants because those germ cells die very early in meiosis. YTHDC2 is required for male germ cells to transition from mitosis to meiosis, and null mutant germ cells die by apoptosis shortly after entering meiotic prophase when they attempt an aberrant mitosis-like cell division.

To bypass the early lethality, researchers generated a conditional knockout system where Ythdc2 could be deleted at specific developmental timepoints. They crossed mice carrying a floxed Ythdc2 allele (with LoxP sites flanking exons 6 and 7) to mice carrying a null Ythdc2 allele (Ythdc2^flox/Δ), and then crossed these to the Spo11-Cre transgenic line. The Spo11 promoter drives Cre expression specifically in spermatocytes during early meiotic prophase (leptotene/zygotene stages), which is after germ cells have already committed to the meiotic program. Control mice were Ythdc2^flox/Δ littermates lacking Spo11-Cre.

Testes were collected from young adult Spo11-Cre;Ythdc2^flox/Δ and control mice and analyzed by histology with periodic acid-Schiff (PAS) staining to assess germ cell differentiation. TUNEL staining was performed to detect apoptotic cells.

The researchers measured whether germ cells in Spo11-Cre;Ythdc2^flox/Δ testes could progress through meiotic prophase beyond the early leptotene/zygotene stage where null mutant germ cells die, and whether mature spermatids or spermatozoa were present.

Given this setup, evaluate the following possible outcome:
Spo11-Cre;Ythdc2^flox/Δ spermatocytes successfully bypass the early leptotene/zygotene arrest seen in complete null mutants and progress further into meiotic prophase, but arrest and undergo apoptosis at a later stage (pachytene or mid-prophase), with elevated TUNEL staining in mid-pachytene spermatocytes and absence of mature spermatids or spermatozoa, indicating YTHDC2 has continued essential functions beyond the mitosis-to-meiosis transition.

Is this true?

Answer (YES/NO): NO